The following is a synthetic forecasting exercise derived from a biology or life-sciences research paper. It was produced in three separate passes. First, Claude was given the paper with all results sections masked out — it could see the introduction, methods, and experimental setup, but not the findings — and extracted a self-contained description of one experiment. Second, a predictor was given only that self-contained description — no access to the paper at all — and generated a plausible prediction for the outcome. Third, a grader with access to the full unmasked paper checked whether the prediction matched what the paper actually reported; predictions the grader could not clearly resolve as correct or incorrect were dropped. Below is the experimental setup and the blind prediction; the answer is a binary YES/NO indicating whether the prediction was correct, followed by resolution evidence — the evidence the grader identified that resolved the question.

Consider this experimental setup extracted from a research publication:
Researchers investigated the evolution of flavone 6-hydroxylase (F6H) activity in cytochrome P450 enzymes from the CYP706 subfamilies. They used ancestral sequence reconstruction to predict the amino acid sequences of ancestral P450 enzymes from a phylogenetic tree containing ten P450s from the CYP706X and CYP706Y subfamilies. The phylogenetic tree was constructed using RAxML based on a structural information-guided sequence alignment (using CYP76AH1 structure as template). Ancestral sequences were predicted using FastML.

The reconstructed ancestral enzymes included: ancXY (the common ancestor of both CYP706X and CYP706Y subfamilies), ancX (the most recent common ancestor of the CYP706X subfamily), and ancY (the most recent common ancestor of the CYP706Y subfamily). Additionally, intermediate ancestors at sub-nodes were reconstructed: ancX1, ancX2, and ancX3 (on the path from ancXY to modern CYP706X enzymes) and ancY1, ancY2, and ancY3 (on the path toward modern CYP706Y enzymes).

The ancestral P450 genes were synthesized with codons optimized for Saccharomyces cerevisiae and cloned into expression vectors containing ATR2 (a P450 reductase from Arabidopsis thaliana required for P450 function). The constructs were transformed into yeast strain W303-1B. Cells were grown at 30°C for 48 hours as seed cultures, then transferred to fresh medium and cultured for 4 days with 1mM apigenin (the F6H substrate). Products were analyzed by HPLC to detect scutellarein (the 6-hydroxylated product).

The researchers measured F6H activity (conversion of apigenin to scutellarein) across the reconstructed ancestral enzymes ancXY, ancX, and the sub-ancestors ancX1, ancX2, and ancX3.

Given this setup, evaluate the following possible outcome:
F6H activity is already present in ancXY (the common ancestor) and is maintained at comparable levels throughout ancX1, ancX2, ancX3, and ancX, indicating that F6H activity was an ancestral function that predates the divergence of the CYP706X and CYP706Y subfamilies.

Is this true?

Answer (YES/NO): NO